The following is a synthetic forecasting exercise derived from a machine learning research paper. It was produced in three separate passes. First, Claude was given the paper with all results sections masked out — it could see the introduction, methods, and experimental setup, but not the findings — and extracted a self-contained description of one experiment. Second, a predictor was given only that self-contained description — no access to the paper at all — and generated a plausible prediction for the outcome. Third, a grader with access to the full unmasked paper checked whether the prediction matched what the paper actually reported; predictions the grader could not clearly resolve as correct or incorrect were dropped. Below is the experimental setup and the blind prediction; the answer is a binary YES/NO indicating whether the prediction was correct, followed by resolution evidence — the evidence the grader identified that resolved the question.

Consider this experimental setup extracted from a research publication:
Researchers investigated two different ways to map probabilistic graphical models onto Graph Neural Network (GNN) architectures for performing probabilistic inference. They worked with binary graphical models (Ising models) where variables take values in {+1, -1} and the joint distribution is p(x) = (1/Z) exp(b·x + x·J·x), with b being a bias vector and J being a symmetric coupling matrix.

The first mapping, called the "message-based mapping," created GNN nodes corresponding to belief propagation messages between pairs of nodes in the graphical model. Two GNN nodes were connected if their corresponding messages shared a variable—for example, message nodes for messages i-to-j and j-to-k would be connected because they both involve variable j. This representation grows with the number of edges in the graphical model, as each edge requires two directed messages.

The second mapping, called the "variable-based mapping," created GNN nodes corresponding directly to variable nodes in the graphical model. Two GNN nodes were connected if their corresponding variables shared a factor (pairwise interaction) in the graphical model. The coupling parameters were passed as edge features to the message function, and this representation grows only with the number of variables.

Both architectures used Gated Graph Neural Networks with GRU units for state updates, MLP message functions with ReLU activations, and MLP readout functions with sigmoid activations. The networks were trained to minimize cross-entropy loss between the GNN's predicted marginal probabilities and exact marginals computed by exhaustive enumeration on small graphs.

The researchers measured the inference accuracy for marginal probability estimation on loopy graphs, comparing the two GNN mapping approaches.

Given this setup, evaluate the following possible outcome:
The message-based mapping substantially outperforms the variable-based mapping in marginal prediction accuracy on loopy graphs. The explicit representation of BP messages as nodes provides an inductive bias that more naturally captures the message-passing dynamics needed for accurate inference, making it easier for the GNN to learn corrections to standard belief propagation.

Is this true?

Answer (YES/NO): NO